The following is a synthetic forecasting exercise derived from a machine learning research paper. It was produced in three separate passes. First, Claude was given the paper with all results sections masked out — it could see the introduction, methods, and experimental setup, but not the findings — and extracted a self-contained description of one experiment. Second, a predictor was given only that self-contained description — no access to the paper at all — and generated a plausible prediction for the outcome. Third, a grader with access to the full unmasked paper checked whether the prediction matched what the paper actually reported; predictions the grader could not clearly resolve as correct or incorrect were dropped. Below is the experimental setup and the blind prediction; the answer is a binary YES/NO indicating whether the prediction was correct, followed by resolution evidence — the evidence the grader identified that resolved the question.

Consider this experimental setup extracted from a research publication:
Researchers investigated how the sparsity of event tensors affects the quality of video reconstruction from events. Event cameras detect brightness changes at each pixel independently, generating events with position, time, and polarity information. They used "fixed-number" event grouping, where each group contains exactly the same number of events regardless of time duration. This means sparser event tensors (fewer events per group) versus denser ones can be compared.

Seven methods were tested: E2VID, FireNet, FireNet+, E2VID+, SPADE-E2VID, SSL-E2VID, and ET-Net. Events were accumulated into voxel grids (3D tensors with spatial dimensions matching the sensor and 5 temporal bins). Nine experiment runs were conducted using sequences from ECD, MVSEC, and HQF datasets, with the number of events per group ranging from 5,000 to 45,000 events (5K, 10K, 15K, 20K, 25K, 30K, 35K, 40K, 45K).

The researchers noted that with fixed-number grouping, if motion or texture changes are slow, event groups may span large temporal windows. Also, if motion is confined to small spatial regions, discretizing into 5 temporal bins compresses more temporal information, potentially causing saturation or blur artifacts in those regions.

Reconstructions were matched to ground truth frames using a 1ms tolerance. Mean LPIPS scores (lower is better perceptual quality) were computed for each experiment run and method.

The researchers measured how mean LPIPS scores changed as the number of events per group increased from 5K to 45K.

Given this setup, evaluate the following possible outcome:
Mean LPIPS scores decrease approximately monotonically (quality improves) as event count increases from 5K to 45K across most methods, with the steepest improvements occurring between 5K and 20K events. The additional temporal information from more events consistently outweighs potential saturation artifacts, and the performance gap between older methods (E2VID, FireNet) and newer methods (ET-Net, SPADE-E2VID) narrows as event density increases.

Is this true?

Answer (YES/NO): NO